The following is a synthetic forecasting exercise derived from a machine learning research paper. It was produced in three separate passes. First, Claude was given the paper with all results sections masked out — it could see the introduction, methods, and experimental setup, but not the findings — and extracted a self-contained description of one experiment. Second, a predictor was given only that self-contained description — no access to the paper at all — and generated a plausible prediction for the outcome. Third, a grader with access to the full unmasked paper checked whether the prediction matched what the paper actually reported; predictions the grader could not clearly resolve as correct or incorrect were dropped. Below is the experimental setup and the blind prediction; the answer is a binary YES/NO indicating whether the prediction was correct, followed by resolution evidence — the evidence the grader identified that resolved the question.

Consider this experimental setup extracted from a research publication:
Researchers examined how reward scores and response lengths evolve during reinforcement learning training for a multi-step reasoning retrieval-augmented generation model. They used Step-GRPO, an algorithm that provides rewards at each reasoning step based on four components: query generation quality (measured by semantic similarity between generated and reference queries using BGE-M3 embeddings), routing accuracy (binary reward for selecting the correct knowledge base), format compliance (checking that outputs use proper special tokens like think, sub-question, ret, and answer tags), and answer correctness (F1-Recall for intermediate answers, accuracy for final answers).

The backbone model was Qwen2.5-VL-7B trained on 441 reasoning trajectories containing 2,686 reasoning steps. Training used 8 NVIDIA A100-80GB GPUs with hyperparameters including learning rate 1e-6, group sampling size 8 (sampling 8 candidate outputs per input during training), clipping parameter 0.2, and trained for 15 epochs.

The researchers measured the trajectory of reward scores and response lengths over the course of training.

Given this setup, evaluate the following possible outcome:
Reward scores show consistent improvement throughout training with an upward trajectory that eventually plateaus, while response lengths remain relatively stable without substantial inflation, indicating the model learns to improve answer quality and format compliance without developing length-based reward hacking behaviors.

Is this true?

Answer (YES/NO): NO